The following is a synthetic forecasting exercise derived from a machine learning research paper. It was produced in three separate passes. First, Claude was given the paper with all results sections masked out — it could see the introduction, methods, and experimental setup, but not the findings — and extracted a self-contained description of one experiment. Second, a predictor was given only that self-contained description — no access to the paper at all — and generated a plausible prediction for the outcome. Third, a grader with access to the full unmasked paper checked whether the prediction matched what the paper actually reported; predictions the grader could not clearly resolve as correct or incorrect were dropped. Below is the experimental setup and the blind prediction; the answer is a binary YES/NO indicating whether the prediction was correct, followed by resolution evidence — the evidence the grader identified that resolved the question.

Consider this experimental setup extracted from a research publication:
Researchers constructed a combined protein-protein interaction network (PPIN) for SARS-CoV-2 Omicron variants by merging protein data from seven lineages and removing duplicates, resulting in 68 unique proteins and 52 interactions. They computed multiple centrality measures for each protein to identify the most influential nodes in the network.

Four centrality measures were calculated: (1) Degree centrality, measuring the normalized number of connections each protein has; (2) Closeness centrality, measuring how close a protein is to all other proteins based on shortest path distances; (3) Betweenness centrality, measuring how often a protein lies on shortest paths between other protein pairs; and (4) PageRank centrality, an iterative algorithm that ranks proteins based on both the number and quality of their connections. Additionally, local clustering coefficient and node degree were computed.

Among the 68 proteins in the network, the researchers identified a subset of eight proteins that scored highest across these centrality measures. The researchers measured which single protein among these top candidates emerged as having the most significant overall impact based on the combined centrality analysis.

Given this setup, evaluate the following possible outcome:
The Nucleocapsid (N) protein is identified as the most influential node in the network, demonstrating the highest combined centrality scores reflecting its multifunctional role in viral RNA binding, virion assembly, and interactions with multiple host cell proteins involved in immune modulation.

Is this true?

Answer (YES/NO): NO